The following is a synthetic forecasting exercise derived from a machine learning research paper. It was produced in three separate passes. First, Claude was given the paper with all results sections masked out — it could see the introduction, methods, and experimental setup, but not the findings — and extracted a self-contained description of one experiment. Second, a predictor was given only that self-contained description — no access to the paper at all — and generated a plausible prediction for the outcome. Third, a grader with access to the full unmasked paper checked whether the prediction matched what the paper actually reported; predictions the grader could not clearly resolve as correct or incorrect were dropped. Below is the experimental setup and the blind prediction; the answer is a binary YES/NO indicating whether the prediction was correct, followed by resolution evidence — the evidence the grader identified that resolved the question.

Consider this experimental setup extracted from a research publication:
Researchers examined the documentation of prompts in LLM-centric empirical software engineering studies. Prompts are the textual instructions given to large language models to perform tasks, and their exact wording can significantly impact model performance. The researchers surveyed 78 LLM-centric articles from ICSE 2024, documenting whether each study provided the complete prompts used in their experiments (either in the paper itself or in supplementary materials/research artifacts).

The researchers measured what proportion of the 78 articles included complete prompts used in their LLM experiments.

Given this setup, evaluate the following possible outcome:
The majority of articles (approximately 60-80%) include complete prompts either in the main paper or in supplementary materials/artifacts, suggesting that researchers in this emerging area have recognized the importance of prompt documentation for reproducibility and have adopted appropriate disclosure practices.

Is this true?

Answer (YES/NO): NO